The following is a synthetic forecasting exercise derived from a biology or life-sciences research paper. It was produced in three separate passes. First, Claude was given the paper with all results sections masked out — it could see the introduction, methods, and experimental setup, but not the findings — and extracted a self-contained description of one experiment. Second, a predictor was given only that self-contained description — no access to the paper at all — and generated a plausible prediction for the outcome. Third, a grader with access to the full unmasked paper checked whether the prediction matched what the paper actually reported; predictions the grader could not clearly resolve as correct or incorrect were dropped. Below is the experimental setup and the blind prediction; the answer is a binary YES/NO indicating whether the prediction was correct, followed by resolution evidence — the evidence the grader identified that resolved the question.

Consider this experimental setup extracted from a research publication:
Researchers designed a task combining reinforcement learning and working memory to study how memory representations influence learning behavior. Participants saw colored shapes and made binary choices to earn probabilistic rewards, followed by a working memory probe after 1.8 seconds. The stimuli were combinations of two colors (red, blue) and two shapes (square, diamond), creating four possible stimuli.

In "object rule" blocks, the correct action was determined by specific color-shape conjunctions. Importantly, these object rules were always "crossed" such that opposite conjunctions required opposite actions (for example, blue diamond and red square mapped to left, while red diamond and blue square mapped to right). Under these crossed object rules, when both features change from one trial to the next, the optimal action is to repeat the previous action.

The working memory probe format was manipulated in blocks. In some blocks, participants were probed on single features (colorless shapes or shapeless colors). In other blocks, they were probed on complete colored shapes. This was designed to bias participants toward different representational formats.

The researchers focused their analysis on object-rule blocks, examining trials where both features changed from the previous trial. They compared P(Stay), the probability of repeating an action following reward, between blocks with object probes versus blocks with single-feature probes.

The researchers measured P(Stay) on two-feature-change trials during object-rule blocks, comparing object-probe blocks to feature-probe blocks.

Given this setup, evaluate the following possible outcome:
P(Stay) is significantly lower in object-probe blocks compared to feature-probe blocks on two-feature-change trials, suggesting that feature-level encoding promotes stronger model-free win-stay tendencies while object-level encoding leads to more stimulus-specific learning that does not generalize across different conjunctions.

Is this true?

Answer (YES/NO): NO